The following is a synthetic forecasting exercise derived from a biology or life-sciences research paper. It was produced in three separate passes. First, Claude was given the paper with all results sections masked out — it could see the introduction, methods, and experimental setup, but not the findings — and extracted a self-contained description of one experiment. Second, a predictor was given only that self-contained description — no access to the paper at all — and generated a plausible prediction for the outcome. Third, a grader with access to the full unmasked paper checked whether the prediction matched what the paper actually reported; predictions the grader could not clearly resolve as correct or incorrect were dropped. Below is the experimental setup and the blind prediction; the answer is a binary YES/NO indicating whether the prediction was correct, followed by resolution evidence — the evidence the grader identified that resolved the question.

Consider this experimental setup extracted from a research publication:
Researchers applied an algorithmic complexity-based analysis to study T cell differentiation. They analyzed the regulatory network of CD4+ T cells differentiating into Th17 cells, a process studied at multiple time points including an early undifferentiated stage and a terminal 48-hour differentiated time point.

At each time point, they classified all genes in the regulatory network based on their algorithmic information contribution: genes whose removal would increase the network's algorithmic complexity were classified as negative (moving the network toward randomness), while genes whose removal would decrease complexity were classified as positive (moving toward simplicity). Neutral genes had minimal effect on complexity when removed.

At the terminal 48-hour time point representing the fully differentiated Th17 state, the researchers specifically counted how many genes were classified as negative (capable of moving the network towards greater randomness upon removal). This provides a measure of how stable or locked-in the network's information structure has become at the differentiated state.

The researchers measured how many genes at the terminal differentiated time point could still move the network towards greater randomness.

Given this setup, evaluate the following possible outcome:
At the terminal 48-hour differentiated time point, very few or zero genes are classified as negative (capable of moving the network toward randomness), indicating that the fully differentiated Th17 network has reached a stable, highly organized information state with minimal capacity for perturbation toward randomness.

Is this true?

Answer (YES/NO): YES